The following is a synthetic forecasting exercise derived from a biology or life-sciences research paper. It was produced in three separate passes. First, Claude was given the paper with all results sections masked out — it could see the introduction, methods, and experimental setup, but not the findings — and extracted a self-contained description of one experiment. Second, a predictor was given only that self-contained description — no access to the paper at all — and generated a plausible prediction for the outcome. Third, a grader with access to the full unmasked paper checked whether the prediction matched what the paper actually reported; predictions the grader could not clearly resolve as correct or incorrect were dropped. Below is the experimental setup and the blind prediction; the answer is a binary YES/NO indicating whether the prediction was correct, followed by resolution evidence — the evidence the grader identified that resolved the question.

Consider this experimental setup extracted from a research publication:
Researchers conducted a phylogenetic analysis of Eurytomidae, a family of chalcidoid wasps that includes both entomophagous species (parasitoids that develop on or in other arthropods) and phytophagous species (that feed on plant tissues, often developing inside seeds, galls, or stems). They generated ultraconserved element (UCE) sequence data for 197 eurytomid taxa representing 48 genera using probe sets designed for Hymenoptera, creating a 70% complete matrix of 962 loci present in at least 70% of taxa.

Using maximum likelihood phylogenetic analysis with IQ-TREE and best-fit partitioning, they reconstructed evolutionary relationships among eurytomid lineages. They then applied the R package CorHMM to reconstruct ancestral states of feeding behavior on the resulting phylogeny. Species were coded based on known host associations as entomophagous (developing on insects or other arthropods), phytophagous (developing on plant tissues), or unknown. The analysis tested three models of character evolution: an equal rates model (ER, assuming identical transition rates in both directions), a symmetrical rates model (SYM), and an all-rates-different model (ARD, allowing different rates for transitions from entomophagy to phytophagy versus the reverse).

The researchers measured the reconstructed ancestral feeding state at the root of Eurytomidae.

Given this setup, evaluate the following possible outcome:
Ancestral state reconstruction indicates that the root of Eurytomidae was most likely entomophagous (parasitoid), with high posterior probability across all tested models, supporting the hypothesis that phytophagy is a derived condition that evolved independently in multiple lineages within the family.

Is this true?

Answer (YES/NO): NO